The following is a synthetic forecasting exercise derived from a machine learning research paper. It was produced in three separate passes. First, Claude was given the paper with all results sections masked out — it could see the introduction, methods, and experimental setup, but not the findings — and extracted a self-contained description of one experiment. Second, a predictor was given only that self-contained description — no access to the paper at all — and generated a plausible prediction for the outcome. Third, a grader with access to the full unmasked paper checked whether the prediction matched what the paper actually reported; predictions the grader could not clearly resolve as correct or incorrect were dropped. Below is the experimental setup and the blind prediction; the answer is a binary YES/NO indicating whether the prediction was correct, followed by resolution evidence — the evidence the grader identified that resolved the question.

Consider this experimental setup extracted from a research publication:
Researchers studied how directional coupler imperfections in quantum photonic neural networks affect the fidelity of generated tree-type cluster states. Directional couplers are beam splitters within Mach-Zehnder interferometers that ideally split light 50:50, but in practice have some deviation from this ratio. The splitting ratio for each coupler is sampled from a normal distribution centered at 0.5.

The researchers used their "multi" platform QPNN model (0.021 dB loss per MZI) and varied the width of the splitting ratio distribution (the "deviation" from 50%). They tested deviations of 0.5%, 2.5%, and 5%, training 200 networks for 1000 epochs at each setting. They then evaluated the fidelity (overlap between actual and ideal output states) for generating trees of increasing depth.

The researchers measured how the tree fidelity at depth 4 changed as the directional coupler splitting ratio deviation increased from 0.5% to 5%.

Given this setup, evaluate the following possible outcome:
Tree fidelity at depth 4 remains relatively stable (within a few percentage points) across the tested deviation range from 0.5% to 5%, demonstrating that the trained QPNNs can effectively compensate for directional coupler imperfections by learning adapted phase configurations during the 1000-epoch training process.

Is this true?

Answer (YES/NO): NO